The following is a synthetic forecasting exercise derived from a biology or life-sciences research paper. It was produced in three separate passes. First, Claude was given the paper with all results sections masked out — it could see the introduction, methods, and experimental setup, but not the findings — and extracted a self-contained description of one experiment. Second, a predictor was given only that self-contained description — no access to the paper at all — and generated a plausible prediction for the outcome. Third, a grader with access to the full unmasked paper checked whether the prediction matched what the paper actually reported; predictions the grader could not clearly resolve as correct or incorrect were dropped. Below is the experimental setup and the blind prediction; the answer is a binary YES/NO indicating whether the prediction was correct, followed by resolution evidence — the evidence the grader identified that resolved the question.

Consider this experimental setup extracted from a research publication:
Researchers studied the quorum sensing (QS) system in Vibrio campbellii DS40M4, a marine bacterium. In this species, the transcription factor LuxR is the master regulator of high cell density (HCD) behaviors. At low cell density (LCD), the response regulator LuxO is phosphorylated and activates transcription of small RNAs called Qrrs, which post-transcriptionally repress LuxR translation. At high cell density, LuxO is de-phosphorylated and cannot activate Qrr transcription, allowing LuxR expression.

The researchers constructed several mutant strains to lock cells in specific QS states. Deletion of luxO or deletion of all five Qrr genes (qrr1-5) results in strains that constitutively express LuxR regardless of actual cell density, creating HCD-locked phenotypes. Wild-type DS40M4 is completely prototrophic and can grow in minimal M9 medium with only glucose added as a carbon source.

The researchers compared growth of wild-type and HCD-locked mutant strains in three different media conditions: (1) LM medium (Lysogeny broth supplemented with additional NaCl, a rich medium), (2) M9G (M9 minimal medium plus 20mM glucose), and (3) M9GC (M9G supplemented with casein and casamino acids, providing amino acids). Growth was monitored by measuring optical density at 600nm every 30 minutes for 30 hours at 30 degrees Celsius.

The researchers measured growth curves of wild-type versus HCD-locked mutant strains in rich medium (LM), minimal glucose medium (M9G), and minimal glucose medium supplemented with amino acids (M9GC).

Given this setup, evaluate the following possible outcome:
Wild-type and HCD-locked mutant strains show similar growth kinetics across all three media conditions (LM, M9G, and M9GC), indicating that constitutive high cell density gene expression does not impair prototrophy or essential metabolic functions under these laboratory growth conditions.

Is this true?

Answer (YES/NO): NO